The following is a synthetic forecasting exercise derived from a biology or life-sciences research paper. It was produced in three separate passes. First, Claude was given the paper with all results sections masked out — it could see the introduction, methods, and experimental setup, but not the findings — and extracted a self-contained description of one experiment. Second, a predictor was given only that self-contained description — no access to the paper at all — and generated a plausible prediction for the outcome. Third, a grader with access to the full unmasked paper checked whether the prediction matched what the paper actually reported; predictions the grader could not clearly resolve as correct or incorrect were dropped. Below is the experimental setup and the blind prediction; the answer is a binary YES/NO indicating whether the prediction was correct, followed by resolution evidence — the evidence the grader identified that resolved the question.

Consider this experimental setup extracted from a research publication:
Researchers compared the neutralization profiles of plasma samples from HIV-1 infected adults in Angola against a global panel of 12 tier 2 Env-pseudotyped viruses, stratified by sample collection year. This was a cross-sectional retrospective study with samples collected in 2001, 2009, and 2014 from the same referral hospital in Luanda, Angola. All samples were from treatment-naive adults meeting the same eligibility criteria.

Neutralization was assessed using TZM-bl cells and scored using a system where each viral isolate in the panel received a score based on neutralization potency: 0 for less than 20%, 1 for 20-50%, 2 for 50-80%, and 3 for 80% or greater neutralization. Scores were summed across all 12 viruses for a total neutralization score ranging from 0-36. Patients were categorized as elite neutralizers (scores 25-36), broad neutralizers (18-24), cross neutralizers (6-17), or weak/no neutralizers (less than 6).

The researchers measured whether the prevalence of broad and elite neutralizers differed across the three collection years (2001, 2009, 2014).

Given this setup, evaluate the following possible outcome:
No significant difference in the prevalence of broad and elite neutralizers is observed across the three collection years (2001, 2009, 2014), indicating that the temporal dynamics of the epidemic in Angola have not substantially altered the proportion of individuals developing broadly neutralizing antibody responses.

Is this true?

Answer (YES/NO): NO